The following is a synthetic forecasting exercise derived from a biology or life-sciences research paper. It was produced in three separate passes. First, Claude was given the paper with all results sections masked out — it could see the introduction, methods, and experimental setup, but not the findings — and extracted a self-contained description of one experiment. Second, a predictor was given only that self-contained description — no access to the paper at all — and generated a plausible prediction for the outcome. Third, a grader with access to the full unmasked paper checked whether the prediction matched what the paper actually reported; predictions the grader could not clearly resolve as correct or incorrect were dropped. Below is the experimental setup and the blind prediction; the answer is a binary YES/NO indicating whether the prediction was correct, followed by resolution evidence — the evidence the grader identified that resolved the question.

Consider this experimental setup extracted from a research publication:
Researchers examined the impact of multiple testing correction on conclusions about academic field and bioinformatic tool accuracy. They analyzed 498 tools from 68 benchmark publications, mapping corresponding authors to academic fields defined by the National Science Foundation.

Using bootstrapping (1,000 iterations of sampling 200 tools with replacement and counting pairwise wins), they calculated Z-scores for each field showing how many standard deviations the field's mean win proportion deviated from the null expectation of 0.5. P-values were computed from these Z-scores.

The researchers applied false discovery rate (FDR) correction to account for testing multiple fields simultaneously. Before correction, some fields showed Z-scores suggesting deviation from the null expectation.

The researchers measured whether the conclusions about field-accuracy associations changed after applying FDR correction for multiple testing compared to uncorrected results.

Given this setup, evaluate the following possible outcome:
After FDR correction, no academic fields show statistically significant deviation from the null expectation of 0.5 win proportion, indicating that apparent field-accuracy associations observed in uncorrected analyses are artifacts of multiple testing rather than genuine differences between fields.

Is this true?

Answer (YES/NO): YES